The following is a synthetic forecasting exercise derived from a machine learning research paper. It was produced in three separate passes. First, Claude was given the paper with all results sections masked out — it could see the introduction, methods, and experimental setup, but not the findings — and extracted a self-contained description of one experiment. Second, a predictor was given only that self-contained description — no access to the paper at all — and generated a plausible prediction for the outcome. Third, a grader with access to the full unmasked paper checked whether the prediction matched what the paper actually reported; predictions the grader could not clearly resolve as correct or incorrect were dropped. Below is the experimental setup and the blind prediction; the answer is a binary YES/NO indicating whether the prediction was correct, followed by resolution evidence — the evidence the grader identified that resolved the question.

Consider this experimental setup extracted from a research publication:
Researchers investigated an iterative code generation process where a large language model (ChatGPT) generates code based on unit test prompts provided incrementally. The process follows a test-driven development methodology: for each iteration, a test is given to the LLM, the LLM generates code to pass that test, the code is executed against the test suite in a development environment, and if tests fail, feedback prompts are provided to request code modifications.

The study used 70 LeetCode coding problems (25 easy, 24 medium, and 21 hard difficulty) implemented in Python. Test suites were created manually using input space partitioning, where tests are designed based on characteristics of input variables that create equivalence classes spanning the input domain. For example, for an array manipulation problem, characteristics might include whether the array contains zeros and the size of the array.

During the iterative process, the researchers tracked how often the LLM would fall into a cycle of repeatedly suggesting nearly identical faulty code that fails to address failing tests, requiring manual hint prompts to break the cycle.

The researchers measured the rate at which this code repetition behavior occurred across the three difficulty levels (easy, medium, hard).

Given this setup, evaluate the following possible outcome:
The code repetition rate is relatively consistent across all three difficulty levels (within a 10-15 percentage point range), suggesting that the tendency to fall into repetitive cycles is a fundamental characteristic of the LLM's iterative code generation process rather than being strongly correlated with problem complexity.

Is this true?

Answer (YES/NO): NO